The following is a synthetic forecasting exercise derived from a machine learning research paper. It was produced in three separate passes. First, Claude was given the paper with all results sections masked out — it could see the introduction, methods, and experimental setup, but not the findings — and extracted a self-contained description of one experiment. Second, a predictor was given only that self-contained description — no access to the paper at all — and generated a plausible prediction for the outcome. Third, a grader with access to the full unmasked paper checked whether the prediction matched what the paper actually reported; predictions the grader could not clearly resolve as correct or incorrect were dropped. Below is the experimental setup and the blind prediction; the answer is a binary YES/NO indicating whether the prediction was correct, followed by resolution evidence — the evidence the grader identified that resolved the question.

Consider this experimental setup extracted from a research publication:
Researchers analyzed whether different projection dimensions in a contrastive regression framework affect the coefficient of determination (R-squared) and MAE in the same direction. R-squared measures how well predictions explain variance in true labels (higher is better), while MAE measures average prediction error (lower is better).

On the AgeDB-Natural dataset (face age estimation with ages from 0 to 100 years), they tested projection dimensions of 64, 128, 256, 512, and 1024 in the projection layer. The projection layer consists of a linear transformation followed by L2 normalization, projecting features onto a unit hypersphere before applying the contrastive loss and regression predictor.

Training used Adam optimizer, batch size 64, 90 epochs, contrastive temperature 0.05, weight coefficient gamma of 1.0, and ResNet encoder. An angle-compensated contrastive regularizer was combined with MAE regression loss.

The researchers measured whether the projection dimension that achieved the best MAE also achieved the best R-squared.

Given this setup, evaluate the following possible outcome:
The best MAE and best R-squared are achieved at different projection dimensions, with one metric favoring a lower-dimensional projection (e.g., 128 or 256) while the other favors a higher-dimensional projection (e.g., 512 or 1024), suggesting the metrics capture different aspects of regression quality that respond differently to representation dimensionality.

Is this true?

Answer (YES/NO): NO